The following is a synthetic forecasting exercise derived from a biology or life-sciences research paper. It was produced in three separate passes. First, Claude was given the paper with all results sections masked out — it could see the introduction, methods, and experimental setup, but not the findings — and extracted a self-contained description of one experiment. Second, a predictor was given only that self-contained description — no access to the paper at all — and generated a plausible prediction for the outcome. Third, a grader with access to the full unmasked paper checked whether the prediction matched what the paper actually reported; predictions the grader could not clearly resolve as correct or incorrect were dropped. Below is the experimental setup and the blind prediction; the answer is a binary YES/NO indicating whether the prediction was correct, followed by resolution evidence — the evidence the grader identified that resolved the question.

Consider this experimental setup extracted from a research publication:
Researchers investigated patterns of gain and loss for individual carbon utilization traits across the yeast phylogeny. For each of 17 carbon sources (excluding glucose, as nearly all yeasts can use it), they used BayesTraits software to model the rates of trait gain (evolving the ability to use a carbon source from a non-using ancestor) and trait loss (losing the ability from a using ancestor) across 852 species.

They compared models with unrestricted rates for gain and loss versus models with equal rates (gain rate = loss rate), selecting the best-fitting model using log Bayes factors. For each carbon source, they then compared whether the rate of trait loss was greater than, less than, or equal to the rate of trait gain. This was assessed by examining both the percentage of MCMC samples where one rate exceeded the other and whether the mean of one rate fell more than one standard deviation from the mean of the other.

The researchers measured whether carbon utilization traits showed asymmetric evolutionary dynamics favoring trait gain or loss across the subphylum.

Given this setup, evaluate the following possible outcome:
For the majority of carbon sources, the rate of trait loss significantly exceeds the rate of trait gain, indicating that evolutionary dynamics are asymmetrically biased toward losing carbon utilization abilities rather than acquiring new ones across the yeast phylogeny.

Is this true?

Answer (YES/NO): YES